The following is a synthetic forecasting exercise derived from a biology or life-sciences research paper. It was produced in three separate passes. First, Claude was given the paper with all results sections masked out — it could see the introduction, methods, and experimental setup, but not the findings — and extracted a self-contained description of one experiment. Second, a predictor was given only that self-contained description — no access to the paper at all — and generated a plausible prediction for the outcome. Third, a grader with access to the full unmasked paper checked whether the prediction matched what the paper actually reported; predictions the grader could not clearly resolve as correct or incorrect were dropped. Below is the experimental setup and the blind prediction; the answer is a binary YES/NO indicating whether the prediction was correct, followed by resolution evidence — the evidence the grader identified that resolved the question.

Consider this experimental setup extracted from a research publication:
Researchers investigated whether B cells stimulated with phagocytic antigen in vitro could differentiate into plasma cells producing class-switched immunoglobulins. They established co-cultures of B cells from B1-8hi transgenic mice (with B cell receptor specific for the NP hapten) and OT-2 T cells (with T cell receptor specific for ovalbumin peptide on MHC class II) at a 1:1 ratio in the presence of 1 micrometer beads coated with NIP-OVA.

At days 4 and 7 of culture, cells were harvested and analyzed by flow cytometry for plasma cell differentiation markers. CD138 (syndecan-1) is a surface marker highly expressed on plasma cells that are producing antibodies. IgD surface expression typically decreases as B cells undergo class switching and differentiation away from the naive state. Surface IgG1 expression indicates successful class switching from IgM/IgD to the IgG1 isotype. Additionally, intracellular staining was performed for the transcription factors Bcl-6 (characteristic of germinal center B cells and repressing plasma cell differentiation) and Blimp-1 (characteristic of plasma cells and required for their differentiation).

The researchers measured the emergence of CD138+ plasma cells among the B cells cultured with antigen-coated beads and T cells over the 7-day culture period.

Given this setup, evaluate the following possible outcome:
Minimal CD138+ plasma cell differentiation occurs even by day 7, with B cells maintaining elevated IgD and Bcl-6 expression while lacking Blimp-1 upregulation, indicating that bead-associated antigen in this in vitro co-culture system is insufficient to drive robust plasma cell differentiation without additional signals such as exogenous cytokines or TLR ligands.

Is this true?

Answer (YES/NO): NO